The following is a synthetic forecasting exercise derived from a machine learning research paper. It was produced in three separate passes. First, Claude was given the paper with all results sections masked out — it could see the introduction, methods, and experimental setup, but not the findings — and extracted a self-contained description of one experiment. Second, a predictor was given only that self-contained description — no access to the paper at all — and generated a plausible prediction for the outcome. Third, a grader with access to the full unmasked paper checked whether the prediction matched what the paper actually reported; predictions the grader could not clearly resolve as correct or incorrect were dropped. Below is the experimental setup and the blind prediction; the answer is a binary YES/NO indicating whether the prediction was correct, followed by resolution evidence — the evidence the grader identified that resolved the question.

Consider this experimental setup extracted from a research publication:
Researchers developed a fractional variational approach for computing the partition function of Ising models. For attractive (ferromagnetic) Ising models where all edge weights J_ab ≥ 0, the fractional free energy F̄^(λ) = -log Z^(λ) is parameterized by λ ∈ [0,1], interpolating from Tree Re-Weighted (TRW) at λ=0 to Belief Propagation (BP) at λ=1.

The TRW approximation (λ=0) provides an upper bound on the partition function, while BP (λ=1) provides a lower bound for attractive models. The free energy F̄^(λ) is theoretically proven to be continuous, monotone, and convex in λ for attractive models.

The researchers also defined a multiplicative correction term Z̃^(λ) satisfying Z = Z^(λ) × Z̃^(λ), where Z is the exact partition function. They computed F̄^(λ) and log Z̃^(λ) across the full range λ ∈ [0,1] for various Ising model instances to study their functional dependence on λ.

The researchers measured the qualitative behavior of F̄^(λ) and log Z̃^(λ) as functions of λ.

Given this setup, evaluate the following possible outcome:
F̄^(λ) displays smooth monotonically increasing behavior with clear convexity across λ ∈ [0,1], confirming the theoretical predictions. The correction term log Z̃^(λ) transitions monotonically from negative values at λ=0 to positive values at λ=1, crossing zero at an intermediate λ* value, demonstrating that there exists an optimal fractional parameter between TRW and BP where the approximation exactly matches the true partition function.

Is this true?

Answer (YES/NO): NO